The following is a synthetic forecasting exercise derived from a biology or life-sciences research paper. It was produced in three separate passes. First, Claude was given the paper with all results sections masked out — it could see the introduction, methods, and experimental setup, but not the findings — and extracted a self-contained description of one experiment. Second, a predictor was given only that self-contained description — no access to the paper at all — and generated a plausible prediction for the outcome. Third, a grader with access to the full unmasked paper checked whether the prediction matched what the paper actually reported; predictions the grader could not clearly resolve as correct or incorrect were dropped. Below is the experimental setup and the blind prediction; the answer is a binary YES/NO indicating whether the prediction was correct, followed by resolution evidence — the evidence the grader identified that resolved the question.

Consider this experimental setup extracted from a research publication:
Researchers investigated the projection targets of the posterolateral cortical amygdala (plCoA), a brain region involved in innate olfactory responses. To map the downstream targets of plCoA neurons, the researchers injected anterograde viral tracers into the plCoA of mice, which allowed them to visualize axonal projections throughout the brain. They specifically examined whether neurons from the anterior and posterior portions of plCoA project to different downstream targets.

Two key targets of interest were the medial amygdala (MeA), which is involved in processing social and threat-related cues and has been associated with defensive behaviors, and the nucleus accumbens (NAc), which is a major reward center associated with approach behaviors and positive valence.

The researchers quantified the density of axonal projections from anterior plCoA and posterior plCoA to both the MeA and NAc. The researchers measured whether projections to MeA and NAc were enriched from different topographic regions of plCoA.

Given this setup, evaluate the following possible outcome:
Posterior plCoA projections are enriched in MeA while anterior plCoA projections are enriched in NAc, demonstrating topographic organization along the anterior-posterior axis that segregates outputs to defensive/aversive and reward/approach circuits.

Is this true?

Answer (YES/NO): NO